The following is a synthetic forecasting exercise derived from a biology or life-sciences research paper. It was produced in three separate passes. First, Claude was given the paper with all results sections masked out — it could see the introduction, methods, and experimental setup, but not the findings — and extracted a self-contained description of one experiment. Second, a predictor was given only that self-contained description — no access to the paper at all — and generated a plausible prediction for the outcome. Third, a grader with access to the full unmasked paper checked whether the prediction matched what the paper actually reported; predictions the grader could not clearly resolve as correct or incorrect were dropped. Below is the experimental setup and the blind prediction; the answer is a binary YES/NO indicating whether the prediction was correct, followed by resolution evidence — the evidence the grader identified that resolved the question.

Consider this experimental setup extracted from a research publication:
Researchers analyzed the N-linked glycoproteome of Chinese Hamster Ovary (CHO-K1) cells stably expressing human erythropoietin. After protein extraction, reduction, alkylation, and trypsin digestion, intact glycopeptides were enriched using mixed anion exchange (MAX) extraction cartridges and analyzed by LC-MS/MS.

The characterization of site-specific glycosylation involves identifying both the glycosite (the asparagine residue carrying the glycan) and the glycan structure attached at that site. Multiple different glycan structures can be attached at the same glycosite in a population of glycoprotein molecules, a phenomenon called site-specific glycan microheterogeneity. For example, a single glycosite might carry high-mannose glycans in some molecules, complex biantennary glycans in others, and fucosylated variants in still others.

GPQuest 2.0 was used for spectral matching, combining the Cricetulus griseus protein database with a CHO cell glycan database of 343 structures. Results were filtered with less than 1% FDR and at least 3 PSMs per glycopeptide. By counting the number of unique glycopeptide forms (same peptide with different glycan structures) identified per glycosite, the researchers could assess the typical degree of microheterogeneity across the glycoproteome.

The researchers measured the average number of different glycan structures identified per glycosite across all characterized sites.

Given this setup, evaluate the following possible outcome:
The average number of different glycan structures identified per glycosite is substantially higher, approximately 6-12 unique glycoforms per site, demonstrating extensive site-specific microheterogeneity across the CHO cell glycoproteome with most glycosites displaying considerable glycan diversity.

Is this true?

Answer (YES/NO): YES